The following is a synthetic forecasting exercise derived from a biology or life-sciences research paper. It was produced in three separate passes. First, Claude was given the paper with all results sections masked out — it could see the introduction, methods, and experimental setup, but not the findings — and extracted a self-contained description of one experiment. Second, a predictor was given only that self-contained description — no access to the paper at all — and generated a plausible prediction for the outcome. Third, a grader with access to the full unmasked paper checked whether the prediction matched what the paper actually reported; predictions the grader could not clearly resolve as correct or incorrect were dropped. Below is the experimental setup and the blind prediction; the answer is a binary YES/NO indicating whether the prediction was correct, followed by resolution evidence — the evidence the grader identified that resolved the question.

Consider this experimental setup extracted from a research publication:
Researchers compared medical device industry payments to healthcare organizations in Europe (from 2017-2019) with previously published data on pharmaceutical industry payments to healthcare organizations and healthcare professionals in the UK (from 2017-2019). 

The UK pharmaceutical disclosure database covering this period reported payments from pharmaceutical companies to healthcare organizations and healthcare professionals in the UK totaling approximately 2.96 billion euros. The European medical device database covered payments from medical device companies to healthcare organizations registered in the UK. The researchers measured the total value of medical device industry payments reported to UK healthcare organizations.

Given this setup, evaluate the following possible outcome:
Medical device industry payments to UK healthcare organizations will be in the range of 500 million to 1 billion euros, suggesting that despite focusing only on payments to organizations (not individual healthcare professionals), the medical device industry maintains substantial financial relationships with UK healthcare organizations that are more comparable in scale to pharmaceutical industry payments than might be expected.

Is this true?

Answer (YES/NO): NO